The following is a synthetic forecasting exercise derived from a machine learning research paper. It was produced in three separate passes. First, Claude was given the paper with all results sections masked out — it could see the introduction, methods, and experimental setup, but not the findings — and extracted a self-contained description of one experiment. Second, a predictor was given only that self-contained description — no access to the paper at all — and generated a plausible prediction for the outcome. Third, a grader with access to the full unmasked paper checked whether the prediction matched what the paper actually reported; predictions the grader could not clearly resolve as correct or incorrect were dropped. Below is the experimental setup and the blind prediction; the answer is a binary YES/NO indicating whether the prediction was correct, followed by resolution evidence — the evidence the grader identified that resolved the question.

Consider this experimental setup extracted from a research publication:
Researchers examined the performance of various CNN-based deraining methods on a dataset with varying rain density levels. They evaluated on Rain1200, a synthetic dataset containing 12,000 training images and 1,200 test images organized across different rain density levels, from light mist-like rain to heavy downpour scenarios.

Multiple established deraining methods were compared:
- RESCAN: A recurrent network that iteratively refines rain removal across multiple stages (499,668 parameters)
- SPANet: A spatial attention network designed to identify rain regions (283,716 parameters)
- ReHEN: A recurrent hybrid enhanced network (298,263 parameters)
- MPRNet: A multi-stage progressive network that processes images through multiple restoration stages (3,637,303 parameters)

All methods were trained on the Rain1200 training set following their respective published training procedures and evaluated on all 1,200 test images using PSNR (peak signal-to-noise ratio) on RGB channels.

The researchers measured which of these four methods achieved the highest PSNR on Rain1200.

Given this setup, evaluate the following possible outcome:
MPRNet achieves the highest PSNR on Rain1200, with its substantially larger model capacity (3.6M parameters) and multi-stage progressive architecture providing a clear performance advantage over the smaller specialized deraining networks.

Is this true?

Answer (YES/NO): YES